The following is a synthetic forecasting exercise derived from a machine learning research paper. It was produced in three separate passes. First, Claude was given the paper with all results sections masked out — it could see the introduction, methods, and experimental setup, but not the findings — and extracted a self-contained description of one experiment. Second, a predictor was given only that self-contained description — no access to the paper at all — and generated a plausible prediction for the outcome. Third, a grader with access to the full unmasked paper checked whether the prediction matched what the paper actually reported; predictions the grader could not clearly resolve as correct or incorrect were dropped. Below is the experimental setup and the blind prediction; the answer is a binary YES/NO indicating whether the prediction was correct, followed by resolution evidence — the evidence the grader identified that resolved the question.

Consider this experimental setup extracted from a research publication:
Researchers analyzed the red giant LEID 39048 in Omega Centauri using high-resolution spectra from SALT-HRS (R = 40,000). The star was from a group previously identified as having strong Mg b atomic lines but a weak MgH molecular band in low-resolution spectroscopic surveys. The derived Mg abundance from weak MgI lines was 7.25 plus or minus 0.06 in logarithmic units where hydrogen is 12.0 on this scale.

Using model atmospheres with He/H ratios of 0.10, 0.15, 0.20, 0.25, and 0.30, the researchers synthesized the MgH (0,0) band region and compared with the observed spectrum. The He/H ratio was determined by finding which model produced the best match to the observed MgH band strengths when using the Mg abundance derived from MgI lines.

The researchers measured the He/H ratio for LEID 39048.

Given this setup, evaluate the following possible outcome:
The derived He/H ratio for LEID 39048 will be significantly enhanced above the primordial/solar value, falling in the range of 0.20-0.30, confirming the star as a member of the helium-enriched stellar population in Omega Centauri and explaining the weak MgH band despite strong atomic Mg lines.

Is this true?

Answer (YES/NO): YES